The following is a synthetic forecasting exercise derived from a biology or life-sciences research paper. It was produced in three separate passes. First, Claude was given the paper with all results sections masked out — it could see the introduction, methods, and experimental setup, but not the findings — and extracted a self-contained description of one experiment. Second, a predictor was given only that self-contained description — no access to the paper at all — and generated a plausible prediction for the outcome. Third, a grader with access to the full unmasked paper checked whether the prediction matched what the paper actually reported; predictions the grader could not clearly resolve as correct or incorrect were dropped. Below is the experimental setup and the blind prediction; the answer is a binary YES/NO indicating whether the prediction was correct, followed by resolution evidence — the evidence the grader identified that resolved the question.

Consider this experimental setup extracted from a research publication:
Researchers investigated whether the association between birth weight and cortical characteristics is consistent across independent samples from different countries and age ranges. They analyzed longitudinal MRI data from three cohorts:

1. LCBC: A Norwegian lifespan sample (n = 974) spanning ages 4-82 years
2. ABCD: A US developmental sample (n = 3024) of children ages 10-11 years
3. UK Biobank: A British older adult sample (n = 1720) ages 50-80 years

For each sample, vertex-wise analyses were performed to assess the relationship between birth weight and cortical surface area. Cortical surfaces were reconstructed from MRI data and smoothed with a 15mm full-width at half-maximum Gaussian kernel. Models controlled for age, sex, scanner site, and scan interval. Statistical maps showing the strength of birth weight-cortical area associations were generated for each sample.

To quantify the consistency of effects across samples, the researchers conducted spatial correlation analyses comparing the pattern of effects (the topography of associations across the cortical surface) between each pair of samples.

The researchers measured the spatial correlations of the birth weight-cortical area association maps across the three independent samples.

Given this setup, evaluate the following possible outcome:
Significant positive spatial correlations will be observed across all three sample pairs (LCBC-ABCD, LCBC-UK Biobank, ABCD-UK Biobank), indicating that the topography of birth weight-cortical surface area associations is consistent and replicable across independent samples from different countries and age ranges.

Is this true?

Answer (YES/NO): YES